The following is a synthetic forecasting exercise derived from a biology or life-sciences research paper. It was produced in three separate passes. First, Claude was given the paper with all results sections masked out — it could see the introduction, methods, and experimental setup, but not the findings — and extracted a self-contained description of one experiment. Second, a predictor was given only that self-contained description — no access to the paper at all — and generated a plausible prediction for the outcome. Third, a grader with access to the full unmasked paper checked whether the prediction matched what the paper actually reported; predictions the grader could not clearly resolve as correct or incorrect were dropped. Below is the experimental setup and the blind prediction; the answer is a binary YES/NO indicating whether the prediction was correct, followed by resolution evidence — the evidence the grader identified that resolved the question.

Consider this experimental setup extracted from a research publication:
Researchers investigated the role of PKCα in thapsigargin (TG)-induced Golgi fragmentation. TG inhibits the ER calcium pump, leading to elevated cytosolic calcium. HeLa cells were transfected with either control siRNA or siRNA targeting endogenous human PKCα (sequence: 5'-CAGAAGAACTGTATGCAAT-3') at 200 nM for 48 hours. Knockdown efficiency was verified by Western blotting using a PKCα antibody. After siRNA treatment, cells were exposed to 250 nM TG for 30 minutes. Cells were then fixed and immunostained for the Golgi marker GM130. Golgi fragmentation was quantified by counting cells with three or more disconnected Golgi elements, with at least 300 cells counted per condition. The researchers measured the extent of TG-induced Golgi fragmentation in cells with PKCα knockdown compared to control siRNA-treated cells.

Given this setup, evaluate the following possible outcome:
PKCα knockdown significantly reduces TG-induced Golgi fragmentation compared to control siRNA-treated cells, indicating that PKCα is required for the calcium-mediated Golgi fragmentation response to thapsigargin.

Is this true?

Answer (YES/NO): YES